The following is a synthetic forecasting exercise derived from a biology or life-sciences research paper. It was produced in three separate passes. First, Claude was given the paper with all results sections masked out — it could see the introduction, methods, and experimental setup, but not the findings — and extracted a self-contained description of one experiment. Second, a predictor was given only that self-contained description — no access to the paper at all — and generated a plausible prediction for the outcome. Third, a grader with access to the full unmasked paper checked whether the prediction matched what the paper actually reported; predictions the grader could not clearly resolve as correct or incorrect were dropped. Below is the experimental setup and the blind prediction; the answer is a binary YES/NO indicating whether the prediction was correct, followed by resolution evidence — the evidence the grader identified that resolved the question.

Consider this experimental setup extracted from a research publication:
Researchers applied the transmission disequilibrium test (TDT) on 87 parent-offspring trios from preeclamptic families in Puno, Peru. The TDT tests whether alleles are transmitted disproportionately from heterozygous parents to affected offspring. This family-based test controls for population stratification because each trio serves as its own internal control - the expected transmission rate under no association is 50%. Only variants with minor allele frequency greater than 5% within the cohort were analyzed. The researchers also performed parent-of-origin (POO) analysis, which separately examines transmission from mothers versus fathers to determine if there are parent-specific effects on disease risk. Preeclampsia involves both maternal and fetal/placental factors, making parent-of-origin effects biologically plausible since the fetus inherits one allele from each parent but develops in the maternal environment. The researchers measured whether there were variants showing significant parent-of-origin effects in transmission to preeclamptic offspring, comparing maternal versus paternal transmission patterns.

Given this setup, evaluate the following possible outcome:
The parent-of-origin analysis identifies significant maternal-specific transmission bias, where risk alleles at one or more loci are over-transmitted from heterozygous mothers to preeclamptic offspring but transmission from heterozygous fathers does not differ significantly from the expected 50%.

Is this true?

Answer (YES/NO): YES